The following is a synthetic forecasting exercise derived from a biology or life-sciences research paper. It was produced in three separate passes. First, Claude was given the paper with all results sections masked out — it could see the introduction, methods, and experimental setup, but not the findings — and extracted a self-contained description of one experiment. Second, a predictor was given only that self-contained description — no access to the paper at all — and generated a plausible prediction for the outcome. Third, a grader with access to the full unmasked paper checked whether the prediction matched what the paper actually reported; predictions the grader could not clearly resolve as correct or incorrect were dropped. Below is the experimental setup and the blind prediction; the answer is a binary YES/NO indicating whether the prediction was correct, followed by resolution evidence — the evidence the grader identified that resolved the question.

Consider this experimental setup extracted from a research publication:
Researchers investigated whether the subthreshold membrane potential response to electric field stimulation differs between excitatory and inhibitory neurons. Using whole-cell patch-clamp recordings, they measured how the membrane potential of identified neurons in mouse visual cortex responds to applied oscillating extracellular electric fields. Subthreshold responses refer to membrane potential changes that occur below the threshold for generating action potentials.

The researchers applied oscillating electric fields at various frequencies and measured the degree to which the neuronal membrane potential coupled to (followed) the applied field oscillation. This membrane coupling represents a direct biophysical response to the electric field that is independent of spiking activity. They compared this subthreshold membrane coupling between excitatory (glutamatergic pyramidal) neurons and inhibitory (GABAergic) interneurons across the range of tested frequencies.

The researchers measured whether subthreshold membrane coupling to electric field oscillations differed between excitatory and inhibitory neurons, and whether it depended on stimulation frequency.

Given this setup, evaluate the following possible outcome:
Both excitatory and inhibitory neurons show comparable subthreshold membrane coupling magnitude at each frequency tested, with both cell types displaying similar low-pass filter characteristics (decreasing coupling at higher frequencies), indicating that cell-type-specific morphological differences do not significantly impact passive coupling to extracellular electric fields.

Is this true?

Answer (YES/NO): NO